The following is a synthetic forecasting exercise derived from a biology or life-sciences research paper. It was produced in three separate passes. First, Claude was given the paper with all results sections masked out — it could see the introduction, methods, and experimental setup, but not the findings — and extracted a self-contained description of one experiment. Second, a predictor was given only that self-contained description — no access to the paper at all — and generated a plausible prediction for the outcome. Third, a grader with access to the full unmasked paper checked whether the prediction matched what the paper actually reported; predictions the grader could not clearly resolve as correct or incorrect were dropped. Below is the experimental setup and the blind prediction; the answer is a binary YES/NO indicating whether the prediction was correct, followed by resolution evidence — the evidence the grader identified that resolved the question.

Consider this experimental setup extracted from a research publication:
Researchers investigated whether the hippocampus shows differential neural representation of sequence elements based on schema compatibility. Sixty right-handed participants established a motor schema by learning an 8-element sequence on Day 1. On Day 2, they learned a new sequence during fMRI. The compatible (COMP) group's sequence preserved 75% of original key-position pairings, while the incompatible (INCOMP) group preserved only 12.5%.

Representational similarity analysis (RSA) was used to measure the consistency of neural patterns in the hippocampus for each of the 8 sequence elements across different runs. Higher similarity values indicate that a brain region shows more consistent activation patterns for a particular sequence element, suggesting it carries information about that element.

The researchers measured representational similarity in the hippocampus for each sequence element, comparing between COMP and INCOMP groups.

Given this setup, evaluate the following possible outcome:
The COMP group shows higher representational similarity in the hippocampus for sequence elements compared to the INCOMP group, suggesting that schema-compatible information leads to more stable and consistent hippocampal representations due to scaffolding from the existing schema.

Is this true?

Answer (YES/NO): NO